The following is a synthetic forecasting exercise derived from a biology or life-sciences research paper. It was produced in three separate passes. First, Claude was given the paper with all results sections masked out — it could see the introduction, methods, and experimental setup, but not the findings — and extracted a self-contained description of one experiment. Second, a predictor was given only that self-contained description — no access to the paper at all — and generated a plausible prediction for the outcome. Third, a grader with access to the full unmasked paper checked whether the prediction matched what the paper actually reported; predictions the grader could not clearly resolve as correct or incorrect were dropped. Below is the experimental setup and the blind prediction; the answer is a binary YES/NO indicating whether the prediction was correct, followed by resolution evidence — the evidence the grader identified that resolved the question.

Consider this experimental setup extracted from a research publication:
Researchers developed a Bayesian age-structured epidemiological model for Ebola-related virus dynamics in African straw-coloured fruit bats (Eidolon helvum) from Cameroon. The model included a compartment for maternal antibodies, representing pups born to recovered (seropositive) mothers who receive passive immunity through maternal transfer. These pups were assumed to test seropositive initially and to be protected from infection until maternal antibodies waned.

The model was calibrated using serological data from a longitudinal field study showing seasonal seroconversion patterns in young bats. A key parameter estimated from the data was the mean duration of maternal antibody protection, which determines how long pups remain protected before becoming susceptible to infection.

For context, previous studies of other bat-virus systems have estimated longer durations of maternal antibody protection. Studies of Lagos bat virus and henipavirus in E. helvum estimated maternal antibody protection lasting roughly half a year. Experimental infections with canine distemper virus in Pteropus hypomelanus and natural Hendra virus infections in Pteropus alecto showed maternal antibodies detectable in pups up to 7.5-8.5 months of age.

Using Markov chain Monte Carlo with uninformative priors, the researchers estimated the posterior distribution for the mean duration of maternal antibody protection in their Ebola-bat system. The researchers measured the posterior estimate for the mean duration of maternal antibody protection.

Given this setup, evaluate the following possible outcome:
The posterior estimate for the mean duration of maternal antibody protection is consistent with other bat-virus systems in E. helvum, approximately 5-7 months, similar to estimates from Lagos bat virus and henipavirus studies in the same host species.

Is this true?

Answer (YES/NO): NO